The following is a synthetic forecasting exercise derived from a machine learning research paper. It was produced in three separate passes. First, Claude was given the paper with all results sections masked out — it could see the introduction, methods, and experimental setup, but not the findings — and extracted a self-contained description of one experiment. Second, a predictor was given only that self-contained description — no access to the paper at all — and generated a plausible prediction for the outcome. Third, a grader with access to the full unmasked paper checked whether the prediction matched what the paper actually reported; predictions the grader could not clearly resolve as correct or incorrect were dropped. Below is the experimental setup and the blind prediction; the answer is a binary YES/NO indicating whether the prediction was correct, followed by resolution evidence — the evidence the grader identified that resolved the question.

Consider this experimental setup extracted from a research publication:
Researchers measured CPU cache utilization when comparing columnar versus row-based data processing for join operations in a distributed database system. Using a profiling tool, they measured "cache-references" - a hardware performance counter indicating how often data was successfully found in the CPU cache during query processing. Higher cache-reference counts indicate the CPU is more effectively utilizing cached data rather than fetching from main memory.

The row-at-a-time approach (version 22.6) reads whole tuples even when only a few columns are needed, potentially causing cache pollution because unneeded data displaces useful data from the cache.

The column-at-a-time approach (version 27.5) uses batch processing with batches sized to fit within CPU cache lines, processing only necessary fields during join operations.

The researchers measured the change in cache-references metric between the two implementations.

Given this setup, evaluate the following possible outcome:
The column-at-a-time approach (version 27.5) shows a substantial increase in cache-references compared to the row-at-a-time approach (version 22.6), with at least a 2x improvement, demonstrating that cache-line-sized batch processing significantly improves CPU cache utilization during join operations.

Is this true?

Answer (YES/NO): NO